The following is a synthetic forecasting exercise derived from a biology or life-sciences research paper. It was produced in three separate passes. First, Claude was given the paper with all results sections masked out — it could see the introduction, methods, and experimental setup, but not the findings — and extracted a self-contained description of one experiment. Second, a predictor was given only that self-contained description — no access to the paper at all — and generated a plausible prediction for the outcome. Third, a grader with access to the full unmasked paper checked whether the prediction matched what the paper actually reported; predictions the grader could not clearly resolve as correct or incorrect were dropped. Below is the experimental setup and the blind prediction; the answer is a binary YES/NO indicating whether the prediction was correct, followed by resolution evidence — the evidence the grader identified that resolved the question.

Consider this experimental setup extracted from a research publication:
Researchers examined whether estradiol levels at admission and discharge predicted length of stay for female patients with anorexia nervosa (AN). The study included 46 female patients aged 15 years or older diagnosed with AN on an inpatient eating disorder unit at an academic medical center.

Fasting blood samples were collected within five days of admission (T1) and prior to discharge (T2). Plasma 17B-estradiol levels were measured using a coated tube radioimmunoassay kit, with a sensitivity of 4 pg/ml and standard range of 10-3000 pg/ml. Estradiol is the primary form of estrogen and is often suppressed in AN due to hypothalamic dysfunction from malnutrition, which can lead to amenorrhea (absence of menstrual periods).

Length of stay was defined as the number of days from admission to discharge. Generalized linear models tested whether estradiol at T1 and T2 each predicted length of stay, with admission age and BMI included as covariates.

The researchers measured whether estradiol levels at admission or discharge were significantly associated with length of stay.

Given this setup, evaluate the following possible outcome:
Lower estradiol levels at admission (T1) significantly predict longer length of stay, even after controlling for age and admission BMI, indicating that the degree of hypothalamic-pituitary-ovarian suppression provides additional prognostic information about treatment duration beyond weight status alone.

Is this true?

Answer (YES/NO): NO